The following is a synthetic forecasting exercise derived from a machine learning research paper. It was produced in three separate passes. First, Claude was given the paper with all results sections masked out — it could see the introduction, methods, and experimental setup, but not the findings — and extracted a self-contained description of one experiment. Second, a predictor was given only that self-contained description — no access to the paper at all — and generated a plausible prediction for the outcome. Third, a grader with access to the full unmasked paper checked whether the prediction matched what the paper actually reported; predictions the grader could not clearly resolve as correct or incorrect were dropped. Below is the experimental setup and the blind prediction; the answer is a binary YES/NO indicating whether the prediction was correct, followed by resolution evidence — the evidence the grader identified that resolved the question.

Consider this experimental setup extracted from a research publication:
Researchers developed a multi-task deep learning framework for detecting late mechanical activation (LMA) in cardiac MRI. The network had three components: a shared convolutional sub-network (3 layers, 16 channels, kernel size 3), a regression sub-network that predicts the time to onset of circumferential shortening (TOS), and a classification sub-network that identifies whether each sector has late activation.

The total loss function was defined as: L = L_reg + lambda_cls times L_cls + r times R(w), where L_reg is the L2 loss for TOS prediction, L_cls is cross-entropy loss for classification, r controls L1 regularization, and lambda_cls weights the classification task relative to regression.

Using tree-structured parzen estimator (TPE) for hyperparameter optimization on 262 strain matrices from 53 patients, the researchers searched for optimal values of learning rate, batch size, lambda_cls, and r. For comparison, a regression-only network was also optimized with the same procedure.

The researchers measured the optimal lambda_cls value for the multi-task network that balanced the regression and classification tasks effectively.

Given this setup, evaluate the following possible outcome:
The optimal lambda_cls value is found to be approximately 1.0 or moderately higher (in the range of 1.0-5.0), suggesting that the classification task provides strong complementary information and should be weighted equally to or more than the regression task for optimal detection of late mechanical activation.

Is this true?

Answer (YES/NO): NO